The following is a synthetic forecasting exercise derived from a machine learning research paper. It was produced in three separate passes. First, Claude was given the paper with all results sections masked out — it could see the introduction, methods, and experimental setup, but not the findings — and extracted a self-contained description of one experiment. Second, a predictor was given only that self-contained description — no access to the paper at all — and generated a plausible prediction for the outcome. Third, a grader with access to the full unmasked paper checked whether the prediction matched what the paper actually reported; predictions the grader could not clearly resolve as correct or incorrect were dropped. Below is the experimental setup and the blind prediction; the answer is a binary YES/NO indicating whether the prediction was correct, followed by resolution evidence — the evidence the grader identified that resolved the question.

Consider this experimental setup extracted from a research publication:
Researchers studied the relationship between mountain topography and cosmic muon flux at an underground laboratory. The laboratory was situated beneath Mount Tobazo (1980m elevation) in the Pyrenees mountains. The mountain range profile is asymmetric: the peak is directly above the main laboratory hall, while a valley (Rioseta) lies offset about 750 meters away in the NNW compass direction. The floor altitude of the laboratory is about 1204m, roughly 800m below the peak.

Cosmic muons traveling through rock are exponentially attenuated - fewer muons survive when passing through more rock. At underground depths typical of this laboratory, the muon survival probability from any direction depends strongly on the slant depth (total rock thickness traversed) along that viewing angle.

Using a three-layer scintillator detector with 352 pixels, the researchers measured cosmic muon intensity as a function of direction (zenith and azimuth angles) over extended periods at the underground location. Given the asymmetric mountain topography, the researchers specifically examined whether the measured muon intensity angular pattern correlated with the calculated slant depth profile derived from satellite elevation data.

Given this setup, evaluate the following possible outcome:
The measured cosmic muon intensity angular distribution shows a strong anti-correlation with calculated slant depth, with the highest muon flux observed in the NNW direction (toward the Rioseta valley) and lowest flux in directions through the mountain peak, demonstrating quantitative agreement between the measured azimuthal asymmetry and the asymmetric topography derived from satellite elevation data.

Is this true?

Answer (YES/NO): YES